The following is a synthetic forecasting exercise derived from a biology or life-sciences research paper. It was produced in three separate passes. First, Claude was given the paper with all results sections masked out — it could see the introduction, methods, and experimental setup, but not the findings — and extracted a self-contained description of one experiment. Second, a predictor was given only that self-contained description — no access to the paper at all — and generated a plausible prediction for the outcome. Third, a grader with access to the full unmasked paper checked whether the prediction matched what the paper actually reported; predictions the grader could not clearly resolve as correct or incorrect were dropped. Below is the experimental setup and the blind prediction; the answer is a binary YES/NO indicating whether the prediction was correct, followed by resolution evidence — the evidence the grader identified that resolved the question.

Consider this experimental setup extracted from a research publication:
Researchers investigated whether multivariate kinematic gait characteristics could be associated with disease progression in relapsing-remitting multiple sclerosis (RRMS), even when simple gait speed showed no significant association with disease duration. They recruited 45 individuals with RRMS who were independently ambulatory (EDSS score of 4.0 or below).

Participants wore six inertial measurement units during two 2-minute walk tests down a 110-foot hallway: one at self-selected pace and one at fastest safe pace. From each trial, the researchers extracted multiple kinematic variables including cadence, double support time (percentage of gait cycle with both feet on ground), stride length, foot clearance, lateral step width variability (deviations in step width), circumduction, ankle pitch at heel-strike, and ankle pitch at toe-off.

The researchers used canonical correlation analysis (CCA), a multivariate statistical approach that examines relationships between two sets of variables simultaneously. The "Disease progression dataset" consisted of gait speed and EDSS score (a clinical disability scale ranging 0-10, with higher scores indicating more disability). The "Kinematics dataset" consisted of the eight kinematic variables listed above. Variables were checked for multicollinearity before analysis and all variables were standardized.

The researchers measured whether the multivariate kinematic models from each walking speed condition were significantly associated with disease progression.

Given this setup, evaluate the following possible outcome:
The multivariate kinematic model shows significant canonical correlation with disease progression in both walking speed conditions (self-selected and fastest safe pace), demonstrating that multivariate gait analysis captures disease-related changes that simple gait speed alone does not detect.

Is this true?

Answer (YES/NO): YES